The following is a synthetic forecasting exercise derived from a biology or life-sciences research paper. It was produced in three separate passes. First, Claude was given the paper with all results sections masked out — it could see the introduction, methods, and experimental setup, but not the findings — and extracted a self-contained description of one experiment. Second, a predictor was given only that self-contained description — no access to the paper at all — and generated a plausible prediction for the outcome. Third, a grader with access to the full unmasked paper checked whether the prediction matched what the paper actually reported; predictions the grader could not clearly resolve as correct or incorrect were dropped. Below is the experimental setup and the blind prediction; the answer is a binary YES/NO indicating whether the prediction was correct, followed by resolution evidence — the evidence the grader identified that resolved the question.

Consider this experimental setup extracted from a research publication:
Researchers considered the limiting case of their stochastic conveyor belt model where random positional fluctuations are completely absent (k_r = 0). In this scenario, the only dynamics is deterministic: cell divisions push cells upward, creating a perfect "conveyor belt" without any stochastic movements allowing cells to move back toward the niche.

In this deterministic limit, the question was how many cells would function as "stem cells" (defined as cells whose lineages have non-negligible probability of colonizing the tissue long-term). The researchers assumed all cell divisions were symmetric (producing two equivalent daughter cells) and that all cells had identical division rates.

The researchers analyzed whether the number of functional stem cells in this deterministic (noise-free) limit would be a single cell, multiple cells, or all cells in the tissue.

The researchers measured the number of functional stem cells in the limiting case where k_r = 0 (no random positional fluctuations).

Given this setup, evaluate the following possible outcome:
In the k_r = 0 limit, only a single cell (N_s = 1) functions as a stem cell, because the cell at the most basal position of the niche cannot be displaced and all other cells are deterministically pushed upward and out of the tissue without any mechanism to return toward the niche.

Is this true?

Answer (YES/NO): YES